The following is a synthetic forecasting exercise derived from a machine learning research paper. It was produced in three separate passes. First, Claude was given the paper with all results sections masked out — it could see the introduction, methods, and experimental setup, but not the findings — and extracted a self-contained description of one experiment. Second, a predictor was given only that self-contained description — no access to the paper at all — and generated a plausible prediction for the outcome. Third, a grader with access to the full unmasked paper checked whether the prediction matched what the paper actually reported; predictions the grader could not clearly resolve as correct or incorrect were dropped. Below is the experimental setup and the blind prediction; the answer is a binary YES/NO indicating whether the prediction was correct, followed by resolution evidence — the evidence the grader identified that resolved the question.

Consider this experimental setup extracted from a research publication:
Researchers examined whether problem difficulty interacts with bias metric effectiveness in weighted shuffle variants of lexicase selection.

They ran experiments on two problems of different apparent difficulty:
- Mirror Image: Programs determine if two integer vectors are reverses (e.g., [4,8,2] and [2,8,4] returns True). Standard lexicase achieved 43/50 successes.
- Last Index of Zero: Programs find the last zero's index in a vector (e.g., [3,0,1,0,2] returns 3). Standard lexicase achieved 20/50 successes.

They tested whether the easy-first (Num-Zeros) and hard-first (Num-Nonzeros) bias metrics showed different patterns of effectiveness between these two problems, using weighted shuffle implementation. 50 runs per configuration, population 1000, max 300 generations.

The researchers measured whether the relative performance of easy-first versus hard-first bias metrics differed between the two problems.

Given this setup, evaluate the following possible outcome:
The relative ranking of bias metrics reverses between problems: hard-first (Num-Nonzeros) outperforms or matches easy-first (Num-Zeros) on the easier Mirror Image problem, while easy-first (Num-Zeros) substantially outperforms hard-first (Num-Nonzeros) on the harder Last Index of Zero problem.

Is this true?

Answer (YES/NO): NO